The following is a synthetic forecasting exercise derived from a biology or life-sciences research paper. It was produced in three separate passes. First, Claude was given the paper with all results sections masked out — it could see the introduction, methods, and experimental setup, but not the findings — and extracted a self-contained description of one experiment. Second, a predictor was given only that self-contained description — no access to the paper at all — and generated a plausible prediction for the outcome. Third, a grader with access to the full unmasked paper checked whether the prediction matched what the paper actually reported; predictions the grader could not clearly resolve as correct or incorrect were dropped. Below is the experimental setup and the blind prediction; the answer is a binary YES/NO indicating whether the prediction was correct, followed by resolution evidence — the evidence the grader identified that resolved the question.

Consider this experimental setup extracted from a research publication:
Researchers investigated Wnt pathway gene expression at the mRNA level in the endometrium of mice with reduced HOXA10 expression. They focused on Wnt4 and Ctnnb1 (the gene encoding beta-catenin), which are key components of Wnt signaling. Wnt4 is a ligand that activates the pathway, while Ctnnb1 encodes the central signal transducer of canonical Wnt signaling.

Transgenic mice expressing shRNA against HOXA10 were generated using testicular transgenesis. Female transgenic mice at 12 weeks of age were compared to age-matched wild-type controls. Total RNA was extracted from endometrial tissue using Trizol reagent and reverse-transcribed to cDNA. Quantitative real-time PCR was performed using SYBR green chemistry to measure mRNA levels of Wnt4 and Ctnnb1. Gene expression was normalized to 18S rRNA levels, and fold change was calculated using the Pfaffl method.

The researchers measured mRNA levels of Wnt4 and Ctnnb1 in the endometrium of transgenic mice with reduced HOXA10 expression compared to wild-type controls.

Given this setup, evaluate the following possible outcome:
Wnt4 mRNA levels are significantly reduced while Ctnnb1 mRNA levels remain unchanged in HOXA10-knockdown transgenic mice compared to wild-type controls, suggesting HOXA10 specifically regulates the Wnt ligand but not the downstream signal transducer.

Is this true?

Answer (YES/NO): NO